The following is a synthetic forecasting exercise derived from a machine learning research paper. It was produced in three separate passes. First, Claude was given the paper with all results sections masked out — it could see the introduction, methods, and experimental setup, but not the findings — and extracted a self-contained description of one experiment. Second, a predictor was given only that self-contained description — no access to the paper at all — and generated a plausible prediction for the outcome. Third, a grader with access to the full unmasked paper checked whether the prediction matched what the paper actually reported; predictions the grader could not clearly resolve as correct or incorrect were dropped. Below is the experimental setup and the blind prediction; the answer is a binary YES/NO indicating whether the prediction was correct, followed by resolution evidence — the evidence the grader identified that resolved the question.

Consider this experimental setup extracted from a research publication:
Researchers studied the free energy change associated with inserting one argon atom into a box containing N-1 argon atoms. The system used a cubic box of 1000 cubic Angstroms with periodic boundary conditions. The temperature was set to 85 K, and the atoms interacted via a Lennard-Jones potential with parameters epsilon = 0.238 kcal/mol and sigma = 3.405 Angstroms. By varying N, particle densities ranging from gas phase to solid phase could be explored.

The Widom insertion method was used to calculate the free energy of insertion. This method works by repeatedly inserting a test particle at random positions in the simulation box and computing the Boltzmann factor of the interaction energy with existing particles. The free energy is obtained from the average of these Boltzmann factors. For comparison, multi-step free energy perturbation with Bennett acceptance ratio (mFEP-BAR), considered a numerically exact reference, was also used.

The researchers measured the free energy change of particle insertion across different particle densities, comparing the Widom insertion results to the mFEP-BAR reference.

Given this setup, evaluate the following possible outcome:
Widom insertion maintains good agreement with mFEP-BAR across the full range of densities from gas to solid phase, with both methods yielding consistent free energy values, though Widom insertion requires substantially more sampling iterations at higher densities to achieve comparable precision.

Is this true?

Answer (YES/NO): NO